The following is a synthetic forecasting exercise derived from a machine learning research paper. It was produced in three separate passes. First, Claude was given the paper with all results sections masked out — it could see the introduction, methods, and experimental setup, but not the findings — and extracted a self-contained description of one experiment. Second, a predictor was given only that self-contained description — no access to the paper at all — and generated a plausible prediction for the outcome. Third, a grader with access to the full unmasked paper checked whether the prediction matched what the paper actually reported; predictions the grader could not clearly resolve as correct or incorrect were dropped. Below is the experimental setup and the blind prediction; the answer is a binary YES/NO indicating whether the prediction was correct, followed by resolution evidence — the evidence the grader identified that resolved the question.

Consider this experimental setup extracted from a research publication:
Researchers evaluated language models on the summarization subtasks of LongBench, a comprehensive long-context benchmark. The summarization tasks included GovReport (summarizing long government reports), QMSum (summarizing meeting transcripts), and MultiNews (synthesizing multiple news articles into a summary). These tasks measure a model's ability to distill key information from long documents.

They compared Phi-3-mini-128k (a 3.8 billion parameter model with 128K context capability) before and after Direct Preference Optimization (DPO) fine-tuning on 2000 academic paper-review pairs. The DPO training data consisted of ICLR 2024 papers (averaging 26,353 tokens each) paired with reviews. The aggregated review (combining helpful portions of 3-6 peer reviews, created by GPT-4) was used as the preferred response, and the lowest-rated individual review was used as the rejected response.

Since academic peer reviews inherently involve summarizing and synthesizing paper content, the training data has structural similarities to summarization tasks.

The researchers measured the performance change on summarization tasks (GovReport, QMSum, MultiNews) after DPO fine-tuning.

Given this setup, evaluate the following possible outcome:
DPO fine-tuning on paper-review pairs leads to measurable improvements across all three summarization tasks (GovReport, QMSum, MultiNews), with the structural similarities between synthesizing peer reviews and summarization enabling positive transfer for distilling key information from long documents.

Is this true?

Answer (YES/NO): NO